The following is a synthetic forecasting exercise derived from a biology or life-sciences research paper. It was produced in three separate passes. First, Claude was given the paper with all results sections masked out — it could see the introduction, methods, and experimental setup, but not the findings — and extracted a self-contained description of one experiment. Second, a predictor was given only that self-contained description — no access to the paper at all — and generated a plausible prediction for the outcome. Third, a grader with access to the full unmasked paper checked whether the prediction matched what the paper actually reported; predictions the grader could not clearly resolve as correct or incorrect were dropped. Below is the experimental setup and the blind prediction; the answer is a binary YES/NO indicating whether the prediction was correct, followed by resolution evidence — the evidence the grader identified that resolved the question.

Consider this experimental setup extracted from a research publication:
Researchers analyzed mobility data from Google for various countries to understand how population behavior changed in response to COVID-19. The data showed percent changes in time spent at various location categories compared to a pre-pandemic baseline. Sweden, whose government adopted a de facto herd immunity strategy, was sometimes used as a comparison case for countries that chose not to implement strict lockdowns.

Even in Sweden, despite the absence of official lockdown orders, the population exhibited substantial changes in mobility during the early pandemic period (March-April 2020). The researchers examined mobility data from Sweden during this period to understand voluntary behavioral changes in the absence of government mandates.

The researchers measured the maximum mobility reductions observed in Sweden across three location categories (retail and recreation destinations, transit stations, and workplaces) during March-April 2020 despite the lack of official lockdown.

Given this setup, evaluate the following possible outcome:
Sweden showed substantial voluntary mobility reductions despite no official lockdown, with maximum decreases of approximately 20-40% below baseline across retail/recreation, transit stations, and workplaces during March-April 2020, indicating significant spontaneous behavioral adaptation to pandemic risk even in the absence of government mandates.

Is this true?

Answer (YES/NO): NO